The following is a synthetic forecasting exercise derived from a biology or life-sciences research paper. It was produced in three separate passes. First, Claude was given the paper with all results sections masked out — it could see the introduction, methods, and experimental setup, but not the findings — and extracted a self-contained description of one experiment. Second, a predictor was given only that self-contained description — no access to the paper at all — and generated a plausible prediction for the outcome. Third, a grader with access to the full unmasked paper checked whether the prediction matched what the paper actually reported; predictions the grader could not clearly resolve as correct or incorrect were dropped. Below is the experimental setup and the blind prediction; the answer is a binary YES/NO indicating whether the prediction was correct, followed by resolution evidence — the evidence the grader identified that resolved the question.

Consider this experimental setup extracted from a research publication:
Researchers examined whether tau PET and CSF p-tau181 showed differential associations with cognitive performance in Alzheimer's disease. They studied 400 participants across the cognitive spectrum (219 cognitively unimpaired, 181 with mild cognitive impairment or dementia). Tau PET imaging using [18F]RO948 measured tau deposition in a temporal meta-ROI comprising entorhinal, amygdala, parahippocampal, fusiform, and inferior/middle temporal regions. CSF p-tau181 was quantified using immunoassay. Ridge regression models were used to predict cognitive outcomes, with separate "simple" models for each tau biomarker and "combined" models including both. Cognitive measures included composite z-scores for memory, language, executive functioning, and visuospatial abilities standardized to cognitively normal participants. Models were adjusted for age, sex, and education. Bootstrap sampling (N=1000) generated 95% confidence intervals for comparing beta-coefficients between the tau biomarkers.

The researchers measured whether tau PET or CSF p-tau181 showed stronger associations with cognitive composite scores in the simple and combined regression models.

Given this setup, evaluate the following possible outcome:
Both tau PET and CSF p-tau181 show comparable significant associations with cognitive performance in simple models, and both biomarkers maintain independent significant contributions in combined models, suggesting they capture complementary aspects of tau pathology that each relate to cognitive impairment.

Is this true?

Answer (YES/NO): NO